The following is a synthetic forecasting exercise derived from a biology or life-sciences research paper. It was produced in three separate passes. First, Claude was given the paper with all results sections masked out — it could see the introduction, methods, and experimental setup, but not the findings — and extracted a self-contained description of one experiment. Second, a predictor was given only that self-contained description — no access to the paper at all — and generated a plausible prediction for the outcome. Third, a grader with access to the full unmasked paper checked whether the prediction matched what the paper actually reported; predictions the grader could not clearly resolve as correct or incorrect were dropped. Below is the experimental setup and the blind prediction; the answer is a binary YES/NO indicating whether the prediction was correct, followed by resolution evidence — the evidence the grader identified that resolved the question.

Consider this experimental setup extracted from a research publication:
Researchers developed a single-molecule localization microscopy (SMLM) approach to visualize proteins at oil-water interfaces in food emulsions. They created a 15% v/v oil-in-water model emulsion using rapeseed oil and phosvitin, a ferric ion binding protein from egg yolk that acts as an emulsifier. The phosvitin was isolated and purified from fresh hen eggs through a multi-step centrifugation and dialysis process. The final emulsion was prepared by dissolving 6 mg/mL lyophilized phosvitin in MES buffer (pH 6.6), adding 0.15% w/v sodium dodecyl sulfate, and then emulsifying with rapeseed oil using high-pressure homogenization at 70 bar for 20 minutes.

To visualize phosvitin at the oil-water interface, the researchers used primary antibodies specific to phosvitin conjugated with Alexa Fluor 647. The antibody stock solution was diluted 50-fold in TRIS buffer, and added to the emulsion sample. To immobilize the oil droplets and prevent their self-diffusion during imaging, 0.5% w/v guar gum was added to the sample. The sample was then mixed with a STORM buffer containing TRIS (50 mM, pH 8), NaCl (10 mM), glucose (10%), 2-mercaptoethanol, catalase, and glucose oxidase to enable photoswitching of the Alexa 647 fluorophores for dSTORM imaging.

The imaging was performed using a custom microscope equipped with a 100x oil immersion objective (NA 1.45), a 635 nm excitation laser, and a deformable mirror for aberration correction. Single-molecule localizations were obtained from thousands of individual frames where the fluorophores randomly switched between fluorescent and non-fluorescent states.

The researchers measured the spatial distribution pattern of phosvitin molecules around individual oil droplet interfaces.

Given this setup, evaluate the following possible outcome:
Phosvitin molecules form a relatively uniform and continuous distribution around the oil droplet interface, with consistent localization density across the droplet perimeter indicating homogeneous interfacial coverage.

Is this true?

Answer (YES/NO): YES